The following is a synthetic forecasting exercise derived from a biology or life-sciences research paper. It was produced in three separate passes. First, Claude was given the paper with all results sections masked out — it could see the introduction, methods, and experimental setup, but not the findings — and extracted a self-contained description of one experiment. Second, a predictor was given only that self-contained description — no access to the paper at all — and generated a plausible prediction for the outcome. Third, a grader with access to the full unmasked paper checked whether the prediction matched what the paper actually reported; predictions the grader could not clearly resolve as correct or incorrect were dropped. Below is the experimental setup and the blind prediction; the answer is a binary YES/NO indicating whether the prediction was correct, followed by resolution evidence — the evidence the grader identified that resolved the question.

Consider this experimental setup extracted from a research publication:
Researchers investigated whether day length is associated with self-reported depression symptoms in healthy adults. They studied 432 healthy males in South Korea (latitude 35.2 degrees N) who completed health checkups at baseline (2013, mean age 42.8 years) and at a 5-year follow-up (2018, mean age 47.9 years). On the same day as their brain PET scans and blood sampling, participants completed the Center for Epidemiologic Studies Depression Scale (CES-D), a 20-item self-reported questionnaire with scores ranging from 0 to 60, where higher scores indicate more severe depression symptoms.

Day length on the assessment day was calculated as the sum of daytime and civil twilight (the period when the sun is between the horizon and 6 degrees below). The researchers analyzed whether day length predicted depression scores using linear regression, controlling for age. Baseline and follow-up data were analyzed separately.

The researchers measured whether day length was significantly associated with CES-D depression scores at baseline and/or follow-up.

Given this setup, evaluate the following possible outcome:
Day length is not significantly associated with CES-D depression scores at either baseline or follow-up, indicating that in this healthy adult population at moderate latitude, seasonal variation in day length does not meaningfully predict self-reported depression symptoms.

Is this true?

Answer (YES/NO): YES